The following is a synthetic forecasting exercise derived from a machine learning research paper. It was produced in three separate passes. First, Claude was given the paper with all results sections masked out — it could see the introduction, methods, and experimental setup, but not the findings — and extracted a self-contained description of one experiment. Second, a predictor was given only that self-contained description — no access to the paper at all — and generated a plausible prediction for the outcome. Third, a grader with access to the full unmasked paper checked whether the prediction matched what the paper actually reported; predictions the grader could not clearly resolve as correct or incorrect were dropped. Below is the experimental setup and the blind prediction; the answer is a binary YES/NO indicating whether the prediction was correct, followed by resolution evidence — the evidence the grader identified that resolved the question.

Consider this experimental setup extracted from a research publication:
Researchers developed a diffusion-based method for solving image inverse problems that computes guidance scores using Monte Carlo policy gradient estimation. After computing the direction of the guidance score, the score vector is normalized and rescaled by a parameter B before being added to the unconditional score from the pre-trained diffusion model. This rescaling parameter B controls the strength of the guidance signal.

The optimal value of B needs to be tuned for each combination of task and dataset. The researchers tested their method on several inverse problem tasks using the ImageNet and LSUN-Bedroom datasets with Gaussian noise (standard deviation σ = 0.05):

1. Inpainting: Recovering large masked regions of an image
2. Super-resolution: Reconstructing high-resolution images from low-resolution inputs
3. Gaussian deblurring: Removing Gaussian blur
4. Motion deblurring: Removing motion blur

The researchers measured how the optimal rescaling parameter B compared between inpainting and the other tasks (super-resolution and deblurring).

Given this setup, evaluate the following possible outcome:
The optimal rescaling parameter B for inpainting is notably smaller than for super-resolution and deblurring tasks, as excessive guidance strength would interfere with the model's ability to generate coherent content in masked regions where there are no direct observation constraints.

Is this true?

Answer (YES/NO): NO